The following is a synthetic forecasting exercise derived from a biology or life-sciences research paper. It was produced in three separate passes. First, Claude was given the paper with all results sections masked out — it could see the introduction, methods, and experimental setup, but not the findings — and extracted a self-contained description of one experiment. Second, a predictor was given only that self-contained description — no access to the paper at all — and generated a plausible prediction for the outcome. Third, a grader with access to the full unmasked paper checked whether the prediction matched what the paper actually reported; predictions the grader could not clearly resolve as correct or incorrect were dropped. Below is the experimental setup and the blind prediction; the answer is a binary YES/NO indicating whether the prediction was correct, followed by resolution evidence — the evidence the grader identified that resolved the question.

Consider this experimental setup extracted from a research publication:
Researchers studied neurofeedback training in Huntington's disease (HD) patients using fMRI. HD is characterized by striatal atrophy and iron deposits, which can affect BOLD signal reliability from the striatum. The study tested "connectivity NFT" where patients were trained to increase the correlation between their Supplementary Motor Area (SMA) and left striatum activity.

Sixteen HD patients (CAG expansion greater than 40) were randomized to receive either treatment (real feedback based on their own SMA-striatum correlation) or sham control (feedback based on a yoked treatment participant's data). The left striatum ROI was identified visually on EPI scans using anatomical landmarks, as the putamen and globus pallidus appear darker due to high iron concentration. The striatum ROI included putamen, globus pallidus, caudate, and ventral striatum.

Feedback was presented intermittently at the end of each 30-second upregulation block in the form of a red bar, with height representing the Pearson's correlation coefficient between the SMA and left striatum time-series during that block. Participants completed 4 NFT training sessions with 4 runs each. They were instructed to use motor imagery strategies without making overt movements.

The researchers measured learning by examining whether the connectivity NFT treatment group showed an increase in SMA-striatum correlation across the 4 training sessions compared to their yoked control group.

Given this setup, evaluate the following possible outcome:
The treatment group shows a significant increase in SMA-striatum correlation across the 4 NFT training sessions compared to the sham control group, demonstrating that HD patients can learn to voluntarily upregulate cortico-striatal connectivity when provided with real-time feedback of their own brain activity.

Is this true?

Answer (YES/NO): NO